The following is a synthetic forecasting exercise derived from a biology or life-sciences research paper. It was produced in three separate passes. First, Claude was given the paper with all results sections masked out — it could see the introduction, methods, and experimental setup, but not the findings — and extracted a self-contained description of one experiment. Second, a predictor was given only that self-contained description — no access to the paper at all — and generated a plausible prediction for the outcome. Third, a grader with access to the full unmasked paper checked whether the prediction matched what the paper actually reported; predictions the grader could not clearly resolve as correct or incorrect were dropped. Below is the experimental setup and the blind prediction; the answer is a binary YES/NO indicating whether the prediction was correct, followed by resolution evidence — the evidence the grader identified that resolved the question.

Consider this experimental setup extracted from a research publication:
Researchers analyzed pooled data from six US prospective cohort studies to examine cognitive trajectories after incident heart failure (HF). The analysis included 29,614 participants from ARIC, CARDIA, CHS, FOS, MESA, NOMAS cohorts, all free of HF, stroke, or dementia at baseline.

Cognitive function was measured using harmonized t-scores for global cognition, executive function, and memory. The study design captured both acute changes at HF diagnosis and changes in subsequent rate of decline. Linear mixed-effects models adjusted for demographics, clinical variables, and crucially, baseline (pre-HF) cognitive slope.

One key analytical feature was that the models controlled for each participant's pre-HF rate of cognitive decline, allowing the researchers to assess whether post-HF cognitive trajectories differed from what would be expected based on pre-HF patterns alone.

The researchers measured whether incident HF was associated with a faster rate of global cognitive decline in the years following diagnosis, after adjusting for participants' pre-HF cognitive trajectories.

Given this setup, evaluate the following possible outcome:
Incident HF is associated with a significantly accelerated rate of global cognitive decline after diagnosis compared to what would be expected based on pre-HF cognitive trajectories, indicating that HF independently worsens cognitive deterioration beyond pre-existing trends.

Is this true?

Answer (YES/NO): YES